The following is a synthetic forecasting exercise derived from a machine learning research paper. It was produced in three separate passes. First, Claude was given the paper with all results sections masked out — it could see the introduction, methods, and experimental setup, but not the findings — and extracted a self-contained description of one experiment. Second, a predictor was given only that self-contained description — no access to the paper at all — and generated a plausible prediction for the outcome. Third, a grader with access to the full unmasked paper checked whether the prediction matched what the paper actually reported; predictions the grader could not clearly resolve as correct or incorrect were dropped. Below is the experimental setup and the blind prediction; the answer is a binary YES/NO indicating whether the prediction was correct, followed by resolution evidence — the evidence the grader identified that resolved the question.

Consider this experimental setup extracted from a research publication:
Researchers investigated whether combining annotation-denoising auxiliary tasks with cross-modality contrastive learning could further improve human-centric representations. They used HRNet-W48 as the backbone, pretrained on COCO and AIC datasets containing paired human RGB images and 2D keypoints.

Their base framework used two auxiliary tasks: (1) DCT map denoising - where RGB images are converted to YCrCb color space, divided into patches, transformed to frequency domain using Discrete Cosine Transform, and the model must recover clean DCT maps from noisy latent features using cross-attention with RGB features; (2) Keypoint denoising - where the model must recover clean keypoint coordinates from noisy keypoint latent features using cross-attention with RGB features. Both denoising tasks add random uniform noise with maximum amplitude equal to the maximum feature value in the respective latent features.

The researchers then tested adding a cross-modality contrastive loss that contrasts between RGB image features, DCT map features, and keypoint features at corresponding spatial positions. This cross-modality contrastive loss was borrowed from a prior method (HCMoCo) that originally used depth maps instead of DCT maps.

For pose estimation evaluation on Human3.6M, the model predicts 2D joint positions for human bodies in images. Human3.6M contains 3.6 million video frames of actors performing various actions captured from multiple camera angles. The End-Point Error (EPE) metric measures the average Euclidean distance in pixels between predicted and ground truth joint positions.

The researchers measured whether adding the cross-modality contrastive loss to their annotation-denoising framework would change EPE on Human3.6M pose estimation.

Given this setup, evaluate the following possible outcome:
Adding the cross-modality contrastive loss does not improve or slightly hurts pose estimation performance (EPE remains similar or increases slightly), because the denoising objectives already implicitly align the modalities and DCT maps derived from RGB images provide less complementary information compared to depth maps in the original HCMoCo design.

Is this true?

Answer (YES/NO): NO